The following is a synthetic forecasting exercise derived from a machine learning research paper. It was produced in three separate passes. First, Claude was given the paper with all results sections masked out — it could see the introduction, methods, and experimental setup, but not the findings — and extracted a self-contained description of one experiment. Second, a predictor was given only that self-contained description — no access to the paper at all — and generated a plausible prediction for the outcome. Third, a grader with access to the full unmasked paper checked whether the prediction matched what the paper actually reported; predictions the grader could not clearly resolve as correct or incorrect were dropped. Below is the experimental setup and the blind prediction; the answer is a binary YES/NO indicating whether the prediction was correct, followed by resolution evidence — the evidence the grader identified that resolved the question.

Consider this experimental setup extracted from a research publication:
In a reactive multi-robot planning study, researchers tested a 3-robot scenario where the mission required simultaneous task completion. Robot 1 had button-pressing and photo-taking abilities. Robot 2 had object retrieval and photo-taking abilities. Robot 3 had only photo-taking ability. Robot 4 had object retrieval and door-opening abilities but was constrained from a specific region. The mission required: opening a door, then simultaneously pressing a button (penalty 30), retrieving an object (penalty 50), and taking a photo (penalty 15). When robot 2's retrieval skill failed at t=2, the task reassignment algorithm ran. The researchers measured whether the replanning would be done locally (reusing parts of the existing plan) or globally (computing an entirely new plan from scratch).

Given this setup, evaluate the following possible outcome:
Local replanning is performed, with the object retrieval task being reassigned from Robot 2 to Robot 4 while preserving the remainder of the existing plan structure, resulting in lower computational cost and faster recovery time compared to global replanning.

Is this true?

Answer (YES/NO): NO